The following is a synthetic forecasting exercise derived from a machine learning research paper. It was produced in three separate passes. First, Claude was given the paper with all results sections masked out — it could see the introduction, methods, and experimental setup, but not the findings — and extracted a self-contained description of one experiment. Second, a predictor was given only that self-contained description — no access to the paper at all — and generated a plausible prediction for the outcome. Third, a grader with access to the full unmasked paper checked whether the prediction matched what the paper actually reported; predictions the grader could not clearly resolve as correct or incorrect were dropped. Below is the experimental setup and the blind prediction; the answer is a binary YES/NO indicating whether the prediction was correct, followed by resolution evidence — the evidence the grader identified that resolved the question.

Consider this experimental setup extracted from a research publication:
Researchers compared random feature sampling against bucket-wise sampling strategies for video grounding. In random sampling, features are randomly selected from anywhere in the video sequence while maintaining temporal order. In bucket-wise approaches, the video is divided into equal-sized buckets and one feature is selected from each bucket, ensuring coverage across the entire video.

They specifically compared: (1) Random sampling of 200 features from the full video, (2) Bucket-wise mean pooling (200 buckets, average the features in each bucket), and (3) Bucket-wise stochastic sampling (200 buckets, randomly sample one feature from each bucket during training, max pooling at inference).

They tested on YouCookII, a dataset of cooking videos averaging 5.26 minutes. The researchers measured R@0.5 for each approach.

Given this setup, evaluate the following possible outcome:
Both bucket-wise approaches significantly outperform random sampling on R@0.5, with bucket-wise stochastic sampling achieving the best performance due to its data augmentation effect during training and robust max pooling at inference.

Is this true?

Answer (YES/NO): NO